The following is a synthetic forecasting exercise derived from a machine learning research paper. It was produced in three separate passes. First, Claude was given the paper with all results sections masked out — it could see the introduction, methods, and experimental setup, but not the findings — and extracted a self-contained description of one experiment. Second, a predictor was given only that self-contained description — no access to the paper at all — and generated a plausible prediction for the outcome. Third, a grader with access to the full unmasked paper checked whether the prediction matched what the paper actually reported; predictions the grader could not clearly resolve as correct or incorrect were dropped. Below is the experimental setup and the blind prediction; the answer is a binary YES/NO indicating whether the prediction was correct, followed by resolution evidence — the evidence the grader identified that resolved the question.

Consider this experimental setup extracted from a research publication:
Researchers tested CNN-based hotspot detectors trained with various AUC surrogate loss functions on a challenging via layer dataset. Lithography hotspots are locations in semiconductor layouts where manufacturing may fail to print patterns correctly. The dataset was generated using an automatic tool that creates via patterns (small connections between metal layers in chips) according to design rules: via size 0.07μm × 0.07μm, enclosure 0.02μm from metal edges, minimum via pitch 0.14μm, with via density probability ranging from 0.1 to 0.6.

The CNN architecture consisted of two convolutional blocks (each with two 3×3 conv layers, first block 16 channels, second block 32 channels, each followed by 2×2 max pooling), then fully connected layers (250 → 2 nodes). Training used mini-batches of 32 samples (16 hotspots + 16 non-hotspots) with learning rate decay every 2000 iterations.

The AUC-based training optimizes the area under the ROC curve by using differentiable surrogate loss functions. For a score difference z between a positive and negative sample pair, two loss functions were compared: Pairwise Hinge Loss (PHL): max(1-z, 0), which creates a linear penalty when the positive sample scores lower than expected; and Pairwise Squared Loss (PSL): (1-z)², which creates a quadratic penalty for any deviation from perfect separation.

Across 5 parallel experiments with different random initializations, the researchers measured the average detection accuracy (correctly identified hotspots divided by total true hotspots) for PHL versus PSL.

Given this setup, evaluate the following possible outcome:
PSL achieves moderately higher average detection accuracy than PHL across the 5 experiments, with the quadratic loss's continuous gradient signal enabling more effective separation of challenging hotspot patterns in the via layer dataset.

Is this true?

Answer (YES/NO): NO